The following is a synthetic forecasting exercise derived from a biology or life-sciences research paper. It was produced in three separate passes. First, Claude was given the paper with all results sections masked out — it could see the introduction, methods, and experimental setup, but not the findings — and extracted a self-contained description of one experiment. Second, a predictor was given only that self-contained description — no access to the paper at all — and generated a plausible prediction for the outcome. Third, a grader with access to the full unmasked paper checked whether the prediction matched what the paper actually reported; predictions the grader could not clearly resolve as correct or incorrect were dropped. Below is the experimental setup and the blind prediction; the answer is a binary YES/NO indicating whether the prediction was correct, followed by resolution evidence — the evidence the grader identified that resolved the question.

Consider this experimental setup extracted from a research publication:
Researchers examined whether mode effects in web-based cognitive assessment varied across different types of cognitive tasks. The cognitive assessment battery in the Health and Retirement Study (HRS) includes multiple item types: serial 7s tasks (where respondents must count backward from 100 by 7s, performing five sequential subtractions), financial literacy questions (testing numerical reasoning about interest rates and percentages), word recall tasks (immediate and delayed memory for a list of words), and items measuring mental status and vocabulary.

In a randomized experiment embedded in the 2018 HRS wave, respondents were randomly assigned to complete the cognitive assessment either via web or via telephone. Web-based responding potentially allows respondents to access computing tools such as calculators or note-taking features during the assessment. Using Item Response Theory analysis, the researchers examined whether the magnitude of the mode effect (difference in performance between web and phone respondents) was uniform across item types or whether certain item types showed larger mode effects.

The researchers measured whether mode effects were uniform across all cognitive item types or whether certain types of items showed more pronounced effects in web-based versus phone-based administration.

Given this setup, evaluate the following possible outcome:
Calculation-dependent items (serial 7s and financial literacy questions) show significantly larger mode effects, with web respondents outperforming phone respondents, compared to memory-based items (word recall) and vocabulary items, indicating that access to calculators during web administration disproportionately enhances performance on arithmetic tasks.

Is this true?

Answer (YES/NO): YES